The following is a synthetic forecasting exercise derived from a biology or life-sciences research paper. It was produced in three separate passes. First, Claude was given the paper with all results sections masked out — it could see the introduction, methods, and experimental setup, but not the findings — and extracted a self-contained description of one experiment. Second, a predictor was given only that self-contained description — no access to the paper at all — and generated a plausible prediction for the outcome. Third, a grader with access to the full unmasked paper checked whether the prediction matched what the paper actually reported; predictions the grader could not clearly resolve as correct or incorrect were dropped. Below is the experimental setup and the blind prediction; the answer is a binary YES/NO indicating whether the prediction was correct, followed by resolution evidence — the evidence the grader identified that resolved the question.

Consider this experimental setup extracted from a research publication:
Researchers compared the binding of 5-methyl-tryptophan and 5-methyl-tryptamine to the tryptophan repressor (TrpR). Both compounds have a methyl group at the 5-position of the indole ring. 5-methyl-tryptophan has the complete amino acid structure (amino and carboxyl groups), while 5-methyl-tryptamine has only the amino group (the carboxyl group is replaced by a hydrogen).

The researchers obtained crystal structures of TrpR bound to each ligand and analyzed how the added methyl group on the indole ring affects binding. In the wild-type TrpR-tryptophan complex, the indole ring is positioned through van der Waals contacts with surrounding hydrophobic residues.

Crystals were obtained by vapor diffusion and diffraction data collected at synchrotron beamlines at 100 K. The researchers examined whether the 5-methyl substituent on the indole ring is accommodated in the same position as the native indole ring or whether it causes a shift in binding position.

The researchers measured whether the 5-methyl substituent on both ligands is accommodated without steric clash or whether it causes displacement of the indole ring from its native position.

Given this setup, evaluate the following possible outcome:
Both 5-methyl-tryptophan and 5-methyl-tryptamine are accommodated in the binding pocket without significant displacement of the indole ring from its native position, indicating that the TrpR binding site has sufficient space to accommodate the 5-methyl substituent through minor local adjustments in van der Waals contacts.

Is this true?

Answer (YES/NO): NO